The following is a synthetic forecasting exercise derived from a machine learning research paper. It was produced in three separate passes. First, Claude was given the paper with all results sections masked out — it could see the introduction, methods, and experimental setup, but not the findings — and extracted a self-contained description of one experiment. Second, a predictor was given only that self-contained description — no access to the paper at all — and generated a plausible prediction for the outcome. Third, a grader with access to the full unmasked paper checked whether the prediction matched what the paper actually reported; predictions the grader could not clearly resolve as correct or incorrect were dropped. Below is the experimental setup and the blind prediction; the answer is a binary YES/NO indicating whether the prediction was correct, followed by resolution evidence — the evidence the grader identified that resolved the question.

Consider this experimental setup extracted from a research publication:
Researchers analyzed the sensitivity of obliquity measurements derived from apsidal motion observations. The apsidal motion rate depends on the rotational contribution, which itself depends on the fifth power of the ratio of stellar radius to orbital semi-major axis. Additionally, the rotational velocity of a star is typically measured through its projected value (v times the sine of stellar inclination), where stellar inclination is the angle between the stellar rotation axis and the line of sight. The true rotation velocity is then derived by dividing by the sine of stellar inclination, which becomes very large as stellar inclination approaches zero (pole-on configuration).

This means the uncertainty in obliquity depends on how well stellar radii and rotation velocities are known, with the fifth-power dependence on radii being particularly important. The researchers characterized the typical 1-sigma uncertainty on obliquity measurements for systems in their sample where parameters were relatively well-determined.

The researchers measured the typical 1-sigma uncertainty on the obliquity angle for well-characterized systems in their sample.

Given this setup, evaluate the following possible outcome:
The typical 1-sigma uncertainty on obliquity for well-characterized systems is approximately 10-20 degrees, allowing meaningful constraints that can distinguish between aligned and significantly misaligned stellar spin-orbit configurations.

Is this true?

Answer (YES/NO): NO